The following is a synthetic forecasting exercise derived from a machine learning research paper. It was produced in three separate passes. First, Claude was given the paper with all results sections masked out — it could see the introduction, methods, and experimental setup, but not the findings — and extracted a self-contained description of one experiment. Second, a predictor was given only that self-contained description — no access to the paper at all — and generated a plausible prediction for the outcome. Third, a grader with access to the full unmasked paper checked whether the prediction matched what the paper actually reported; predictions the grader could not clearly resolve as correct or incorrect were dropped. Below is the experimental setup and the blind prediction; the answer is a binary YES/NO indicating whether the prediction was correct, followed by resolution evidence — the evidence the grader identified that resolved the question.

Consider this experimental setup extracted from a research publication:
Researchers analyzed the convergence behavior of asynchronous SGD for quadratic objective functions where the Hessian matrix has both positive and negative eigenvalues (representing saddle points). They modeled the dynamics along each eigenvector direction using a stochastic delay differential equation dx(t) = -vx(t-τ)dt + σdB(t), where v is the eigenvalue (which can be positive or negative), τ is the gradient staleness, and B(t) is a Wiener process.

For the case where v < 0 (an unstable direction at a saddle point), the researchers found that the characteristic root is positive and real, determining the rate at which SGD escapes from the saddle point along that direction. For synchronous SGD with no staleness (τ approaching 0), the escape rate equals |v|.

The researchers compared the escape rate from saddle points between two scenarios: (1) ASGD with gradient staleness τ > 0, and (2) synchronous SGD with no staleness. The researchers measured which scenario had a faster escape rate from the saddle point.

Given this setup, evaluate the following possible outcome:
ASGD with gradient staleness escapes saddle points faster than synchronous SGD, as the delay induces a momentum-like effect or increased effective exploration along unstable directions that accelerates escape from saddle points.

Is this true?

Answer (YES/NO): NO